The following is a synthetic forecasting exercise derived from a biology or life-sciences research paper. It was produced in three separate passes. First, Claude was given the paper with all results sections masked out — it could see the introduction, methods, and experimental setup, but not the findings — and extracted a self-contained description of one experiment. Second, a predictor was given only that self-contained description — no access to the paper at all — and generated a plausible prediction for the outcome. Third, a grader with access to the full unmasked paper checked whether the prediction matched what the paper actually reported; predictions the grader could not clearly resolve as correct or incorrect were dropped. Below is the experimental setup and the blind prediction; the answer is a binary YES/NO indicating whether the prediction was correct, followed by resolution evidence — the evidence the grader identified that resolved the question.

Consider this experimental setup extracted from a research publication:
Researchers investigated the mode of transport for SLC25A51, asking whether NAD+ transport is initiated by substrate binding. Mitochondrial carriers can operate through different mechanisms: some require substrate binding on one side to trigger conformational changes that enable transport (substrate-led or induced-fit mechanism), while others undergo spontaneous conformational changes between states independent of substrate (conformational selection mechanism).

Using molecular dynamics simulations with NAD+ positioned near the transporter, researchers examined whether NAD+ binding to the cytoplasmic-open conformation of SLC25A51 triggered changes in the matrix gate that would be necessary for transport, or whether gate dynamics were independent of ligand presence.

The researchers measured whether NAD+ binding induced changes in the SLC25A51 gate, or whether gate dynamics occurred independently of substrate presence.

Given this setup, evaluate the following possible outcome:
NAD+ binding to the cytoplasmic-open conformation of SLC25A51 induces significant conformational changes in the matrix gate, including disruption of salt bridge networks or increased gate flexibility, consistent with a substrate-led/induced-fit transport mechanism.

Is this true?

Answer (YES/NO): YES